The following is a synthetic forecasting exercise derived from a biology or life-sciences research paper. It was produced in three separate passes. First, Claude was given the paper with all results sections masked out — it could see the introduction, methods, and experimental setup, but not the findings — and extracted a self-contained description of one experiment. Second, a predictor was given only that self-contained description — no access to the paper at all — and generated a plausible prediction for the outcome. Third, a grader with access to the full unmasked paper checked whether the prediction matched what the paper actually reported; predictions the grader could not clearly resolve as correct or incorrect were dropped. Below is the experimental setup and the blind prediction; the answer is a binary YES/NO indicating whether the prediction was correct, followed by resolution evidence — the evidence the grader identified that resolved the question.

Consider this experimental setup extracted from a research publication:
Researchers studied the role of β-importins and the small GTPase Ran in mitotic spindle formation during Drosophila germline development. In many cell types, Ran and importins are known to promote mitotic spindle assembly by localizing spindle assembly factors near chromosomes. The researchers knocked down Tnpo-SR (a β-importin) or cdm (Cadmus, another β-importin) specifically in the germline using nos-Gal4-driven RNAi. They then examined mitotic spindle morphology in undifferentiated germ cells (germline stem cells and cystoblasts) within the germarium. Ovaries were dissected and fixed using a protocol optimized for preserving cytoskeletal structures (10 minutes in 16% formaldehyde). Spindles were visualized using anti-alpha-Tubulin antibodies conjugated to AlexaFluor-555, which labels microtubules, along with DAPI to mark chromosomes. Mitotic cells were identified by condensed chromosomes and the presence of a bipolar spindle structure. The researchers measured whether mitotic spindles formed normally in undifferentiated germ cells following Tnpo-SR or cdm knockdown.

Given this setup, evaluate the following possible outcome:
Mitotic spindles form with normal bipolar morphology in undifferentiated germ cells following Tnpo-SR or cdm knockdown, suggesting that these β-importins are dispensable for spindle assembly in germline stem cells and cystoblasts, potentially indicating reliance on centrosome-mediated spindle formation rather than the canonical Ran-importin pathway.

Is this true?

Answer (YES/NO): YES